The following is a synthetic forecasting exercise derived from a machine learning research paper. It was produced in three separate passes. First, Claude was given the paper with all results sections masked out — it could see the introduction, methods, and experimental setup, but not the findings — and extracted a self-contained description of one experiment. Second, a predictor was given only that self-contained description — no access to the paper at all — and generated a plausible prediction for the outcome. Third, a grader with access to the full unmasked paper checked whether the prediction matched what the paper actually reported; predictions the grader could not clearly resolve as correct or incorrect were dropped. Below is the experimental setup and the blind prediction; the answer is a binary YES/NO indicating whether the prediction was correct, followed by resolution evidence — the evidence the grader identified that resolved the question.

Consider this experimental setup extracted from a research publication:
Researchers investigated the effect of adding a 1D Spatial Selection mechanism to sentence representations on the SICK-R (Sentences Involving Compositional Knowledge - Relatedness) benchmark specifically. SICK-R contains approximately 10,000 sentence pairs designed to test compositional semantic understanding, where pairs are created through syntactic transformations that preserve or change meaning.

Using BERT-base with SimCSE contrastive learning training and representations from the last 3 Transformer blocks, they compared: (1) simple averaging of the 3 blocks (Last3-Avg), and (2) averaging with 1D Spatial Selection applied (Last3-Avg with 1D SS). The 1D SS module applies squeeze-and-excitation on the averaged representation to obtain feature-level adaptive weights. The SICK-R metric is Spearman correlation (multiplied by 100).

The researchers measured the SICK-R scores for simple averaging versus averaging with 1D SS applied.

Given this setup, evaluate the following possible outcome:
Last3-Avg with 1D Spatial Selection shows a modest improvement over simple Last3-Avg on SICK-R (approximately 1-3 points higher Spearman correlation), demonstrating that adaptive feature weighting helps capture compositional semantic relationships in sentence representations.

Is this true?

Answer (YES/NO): NO